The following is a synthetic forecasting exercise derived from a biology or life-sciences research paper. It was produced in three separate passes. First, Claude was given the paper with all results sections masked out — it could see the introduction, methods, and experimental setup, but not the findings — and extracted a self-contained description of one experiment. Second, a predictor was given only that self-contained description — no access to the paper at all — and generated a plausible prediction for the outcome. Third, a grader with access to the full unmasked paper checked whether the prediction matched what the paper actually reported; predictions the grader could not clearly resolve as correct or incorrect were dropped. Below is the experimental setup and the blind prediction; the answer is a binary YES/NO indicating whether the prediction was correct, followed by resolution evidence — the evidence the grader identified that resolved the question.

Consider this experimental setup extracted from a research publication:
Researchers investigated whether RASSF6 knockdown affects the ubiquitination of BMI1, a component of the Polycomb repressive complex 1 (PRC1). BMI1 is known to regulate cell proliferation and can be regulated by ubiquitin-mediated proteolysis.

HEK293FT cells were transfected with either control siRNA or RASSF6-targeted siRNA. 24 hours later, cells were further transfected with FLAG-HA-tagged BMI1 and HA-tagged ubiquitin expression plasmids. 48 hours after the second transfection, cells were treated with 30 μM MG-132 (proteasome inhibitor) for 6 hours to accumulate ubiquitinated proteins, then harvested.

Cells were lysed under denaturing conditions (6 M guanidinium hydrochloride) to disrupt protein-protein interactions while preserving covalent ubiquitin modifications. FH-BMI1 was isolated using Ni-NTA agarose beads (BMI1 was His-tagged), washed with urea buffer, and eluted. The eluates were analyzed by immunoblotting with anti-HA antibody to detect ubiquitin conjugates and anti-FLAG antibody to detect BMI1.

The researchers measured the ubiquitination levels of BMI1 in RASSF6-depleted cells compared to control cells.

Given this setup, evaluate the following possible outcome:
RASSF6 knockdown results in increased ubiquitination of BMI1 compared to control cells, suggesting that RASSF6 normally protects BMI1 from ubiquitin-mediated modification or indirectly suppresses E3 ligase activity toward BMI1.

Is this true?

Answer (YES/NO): NO